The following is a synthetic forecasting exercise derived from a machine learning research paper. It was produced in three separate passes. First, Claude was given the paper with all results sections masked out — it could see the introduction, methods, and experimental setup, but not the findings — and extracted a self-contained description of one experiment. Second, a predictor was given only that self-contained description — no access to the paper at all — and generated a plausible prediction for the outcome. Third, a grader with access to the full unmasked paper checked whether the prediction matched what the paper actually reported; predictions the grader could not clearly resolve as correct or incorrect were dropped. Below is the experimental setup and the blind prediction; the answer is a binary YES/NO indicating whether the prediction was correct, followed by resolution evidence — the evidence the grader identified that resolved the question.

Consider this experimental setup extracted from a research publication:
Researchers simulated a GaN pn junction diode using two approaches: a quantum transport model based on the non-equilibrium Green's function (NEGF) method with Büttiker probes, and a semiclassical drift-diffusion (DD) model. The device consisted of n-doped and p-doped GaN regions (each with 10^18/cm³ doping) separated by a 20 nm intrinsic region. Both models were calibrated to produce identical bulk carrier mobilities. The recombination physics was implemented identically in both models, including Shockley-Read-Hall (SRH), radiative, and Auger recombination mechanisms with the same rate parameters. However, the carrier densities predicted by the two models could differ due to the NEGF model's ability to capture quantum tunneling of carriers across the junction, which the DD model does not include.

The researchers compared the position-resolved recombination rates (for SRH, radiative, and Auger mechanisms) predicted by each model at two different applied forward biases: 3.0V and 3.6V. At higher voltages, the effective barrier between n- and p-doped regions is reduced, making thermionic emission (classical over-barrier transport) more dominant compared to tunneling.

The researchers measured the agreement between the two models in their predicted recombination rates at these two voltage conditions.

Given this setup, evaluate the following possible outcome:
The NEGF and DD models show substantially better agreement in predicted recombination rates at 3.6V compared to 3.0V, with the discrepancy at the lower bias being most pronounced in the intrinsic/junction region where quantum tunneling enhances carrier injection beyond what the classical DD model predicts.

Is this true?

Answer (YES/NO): YES